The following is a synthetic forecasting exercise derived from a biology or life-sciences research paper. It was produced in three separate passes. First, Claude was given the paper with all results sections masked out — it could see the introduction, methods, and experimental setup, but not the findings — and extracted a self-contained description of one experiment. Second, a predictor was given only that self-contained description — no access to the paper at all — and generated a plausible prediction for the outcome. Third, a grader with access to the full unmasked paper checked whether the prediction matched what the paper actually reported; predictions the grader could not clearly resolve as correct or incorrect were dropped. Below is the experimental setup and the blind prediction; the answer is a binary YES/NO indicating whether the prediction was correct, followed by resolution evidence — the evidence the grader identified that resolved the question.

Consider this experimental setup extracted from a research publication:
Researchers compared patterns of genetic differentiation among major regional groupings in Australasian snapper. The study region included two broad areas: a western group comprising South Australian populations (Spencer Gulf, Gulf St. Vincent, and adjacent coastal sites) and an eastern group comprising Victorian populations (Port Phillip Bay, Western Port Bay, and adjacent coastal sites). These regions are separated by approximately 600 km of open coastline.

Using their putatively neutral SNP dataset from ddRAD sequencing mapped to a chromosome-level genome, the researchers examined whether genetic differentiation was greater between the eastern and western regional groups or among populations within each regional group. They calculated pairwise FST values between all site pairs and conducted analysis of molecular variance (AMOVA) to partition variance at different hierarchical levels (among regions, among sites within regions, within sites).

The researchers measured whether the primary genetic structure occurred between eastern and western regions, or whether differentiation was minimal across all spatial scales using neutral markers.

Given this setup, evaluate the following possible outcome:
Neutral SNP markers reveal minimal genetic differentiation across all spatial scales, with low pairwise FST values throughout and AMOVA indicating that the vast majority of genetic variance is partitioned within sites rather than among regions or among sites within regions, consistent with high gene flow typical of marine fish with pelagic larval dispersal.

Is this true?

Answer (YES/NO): NO